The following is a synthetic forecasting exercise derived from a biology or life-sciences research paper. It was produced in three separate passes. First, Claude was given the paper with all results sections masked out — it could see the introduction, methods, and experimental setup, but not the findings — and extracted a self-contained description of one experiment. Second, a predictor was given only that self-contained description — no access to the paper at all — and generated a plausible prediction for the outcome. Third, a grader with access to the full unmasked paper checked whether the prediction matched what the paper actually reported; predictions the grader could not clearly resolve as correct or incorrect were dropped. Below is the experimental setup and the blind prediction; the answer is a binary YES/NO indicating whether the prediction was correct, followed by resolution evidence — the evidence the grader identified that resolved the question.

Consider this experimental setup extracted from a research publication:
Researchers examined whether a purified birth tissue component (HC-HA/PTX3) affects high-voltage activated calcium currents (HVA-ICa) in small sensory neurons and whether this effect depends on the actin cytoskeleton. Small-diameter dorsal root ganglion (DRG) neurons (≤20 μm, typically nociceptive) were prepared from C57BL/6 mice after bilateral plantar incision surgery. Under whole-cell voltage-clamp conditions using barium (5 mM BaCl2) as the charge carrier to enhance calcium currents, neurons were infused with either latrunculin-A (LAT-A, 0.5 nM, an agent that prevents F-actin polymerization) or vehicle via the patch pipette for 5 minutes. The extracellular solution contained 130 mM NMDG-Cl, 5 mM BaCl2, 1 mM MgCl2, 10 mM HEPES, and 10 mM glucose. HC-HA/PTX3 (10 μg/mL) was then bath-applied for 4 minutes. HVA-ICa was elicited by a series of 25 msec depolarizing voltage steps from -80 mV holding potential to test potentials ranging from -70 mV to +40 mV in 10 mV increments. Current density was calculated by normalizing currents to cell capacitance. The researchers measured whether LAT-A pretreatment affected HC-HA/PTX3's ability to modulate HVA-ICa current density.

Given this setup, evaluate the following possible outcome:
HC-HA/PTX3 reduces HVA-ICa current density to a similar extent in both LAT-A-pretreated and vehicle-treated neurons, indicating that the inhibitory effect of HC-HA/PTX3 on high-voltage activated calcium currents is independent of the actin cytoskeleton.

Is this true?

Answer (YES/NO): NO